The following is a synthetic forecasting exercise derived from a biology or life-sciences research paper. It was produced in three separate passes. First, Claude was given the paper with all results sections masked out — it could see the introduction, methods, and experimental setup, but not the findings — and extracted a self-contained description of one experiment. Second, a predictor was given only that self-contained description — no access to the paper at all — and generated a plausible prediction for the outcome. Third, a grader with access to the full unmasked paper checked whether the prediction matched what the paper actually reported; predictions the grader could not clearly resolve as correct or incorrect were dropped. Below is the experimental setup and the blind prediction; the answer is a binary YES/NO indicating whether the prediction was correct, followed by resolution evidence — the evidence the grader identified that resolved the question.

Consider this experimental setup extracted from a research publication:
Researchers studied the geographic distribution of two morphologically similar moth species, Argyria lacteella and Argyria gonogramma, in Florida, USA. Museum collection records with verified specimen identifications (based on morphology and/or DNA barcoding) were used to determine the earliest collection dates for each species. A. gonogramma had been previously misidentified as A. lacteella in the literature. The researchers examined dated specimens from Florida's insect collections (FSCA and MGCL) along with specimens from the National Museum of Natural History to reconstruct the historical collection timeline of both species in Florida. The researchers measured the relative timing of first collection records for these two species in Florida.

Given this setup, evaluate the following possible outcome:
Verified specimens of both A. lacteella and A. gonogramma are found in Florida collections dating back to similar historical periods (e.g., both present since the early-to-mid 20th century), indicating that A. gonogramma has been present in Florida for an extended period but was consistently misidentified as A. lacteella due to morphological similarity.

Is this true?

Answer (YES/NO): NO